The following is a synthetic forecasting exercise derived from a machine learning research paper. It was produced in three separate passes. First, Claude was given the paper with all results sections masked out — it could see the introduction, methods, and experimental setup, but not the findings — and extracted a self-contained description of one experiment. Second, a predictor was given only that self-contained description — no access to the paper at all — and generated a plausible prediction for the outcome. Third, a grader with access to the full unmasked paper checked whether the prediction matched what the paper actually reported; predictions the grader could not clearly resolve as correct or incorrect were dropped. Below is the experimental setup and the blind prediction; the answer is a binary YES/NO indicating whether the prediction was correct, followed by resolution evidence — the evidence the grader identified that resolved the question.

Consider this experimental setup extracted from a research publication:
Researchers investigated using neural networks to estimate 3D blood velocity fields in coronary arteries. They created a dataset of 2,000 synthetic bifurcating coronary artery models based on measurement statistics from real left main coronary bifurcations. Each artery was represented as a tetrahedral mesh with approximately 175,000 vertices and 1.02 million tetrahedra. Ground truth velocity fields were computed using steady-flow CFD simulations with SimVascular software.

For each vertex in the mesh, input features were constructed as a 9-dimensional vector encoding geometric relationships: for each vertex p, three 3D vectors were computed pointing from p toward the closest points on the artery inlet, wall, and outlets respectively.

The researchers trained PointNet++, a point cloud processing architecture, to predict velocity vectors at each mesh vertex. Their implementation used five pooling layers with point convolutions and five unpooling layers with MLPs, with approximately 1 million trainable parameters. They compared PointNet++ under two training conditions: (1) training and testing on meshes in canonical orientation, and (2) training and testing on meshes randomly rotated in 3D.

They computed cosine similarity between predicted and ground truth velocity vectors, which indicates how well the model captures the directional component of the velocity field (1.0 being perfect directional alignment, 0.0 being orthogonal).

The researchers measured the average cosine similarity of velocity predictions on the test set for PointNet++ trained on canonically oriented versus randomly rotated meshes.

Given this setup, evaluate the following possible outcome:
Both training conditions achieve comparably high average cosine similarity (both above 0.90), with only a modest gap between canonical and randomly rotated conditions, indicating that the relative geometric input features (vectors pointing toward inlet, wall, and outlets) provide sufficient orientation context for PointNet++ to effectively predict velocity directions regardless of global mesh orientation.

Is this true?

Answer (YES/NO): NO